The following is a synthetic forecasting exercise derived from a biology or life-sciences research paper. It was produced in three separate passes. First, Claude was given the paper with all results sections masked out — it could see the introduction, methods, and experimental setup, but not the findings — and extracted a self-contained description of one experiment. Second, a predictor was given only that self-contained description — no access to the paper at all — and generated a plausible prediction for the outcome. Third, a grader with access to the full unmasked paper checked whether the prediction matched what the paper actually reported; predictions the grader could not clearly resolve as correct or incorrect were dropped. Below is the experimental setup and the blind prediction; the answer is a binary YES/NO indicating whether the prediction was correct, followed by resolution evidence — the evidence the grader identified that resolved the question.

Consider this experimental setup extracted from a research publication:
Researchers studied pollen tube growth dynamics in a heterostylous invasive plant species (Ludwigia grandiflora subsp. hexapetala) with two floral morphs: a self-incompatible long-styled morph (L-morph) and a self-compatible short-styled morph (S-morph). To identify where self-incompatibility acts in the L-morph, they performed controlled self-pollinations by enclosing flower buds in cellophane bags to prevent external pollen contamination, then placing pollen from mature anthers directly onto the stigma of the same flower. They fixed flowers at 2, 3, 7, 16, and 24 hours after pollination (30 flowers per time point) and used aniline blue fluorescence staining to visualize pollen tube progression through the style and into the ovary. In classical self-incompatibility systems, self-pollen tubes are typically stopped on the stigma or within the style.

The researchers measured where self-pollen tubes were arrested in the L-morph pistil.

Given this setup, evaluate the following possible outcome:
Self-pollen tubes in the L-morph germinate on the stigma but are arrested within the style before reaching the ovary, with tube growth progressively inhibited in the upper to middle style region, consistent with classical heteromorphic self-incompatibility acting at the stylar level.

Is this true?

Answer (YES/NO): NO